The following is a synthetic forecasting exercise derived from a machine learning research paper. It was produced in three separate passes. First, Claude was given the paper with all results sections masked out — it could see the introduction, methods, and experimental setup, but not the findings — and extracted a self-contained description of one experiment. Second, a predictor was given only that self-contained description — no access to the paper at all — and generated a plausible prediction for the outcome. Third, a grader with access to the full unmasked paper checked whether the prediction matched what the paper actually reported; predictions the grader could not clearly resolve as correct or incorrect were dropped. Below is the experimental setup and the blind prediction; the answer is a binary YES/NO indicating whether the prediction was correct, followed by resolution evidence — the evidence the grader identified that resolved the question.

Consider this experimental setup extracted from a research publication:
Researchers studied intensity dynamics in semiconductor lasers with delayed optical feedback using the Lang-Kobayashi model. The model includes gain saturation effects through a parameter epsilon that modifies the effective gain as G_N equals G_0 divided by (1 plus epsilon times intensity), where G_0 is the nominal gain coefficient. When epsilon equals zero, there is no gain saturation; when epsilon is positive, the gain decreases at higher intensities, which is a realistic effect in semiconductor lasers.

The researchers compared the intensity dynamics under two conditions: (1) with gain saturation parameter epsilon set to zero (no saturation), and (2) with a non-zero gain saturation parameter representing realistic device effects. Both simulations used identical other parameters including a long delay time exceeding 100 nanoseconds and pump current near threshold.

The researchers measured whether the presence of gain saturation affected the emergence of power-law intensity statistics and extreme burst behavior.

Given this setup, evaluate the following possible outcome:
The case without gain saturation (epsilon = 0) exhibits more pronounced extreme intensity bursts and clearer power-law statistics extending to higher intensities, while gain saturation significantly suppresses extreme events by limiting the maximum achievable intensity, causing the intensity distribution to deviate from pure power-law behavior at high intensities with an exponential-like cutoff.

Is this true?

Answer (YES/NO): NO